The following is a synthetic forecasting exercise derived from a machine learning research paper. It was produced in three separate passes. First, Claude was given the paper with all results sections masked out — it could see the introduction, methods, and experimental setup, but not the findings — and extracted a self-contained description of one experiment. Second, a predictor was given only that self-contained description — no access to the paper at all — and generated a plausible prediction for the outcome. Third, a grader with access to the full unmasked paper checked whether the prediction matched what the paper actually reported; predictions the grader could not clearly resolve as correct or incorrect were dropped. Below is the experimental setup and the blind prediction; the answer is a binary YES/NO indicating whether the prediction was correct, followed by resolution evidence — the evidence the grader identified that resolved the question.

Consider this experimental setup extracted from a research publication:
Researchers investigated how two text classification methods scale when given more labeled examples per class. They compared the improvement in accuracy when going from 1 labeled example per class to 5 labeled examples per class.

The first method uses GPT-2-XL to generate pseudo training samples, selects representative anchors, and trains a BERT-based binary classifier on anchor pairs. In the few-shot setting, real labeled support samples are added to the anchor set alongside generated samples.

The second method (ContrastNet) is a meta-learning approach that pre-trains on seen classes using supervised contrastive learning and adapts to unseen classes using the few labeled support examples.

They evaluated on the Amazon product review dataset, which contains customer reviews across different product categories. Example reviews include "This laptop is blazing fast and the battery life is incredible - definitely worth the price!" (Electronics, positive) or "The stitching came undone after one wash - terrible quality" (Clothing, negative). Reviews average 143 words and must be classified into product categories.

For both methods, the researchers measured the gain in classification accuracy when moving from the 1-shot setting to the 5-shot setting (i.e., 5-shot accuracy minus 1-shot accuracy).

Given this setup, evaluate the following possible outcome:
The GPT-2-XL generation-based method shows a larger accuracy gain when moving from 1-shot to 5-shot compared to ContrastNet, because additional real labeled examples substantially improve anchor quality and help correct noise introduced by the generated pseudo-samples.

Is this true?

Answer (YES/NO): NO